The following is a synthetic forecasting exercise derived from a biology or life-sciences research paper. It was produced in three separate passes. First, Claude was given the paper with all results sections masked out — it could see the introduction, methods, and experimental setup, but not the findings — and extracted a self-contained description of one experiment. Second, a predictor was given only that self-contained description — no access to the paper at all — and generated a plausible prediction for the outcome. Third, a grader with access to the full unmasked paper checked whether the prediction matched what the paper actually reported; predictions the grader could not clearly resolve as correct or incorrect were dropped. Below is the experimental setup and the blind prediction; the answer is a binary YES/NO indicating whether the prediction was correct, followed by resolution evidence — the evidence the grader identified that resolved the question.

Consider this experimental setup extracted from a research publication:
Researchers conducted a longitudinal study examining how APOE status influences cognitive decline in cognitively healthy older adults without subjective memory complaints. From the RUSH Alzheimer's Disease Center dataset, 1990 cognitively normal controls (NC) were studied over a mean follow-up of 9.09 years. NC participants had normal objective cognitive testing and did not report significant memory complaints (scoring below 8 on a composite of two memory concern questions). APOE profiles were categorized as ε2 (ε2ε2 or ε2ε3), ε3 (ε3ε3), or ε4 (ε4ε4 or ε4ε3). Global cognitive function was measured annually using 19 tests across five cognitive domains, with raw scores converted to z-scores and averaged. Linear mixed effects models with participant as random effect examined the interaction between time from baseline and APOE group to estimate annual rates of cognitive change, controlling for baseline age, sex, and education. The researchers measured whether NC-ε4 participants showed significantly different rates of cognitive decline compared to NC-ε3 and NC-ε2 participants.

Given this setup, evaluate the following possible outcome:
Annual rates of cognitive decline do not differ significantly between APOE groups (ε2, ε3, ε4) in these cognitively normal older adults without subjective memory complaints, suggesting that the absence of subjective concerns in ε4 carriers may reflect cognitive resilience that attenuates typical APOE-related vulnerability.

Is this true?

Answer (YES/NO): NO